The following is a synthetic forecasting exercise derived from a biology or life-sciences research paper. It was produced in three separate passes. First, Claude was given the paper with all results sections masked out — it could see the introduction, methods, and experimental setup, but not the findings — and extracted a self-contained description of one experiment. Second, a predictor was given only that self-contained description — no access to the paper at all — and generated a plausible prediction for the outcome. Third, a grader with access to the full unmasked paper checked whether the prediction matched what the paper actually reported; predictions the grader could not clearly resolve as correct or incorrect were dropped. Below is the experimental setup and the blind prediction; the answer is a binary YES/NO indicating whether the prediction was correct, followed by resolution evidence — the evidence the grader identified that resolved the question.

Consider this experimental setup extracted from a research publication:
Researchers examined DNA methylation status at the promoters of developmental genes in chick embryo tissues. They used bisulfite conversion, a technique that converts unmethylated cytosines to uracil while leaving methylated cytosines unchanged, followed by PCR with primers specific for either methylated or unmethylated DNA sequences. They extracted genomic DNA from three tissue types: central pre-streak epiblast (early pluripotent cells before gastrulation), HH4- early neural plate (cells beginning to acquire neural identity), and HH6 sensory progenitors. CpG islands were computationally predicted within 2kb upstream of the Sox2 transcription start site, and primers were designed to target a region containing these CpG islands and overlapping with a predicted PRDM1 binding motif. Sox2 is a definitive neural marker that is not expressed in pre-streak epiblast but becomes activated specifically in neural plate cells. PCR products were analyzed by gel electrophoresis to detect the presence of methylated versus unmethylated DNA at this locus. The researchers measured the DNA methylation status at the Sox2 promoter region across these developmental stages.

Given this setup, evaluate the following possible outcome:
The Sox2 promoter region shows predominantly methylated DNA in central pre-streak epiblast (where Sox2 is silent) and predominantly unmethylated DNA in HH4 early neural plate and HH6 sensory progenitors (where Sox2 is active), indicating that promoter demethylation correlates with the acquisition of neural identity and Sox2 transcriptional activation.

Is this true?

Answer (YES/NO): NO